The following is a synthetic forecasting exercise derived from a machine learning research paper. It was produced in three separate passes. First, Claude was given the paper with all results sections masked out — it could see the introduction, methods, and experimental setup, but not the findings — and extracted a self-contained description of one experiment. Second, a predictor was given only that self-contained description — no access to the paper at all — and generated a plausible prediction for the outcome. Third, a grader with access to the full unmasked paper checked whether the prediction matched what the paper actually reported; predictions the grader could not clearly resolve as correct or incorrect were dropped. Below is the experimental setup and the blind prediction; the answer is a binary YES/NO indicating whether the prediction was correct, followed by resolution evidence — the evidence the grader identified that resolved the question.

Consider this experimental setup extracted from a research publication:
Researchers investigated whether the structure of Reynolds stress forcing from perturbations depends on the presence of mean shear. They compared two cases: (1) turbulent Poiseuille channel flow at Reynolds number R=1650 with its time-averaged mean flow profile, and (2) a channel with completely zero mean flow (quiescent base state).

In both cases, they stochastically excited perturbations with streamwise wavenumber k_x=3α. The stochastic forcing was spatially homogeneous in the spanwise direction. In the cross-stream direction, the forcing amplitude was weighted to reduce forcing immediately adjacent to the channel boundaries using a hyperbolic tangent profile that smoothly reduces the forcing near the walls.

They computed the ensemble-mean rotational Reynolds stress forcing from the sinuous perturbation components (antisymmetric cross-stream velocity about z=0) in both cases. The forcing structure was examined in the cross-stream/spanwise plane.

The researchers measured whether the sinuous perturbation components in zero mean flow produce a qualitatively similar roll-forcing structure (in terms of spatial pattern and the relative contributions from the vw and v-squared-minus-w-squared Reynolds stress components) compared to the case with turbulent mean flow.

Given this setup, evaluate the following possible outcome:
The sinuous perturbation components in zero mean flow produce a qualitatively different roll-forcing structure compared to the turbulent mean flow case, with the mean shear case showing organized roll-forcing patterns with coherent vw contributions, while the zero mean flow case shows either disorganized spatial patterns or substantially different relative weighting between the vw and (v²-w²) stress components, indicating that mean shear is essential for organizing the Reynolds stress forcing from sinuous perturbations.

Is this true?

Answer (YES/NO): NO